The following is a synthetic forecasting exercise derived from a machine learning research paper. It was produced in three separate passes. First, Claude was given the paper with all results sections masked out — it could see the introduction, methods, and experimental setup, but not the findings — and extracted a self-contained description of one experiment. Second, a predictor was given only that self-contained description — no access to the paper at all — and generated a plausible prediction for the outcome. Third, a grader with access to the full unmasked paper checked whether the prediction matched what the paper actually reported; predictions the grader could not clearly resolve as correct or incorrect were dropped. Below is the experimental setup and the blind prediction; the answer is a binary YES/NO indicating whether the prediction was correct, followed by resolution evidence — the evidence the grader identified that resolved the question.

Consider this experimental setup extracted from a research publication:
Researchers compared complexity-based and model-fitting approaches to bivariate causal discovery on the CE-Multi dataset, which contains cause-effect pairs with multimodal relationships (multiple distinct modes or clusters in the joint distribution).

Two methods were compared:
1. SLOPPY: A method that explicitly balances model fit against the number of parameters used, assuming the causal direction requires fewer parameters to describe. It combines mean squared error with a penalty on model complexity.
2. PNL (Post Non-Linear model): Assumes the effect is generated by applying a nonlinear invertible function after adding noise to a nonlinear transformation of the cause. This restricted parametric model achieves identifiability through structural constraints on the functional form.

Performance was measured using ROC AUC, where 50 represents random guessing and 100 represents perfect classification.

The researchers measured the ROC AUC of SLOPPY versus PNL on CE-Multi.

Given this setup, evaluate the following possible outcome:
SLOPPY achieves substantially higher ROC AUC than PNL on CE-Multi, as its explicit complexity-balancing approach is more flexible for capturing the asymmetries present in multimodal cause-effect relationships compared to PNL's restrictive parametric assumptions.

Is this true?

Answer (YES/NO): YES